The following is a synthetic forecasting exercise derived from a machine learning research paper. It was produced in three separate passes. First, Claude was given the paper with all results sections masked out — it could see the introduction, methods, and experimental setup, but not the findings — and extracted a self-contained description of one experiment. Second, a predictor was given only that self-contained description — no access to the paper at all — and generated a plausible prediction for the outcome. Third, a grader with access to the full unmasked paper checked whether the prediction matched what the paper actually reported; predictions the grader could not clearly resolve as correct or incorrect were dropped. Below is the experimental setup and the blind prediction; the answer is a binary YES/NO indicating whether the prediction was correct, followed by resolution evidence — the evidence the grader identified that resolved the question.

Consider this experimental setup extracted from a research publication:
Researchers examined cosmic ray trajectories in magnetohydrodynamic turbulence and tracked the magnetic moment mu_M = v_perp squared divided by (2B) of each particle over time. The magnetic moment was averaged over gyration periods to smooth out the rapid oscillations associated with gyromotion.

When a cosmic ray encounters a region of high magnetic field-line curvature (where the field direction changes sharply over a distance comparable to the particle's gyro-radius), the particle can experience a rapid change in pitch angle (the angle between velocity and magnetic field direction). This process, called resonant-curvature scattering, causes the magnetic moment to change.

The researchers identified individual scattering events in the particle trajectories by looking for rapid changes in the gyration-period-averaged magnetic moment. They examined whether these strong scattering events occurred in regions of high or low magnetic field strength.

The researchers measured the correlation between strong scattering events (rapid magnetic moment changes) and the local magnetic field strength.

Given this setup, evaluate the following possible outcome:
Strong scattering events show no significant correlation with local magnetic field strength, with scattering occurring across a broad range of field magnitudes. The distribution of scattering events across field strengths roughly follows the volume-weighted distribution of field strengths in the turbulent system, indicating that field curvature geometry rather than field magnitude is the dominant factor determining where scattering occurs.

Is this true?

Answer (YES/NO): NO